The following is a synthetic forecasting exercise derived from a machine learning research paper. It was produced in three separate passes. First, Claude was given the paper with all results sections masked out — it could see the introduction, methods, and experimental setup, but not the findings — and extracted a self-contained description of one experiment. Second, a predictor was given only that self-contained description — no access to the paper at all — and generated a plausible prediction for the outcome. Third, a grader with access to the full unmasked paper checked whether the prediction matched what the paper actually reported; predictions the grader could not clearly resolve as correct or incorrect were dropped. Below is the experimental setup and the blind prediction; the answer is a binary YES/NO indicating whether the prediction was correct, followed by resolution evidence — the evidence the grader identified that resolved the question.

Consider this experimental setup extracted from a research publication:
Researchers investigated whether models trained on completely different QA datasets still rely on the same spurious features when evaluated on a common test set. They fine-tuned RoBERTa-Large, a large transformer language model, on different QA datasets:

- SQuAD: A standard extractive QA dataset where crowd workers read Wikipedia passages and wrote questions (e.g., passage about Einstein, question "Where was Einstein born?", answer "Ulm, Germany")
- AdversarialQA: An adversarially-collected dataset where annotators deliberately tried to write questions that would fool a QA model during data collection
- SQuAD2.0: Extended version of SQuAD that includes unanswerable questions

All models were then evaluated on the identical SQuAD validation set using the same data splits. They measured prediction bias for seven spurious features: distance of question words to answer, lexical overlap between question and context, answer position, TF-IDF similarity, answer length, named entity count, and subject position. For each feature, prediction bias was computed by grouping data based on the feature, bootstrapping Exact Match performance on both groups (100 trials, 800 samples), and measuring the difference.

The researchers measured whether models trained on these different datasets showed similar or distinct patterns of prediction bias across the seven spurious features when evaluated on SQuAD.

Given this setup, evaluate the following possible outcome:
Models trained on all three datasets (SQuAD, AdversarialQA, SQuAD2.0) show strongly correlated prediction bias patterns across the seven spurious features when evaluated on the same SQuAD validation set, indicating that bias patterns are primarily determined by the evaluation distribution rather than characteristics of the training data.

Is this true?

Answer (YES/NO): NO